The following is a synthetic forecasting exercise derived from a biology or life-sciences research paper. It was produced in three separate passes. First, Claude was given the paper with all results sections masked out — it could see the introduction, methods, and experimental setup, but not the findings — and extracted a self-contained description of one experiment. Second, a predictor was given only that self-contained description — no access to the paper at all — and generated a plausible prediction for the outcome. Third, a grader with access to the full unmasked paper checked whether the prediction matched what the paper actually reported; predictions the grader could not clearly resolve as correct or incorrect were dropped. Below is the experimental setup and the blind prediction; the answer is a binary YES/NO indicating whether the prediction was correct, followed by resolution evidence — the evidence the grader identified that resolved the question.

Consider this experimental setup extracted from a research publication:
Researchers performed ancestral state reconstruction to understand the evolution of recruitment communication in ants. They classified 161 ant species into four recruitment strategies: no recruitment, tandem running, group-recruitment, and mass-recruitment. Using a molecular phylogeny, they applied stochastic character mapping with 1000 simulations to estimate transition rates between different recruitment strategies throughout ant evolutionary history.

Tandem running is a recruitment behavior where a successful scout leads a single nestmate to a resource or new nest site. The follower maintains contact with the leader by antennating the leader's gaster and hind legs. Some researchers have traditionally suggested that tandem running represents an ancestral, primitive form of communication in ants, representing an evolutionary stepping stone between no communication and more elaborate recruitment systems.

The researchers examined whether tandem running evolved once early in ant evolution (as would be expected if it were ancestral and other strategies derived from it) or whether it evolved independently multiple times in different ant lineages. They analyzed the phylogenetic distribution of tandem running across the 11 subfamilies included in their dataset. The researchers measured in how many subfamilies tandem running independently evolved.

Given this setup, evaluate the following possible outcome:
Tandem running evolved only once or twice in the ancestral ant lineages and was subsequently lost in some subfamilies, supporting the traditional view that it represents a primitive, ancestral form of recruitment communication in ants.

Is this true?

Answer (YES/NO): NO